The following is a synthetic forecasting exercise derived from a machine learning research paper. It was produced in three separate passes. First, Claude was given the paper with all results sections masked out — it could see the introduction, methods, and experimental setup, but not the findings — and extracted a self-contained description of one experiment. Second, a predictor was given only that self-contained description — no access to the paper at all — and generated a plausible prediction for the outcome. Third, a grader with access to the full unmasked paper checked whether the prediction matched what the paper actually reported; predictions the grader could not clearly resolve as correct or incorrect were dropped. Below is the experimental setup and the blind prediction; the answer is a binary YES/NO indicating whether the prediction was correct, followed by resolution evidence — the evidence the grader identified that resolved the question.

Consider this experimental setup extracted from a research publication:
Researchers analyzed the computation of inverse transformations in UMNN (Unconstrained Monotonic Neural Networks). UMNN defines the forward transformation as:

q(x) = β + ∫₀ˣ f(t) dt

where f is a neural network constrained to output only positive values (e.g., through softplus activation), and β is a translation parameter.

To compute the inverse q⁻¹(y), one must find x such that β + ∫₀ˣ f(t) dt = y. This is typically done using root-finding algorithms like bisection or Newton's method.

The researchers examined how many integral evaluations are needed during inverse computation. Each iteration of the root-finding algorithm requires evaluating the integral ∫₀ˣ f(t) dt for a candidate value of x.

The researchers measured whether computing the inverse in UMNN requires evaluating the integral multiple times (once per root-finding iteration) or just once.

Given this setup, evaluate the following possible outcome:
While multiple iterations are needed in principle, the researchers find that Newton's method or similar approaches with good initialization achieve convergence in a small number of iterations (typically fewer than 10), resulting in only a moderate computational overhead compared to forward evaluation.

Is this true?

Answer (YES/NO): NO